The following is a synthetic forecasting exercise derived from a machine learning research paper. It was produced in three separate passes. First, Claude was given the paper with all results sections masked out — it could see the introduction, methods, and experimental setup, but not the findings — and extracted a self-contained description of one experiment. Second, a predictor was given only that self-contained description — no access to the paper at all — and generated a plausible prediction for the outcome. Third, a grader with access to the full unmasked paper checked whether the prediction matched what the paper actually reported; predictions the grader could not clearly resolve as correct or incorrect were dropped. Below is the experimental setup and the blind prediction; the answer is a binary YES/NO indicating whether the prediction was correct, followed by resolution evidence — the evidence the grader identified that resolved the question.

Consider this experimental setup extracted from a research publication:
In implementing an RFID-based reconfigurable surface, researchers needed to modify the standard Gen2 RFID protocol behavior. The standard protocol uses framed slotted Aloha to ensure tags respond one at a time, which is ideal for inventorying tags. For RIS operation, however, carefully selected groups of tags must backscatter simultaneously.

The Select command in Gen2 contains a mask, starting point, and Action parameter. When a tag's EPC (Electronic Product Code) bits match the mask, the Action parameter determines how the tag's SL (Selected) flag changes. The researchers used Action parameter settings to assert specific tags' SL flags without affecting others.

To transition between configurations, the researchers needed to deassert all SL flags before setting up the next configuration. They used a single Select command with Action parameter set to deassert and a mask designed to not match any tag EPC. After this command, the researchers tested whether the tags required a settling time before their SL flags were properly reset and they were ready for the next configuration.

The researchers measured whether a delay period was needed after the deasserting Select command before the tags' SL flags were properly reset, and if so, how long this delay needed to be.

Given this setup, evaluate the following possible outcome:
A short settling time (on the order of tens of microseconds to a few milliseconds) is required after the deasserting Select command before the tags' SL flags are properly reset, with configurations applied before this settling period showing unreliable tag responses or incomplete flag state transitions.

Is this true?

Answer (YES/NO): NO